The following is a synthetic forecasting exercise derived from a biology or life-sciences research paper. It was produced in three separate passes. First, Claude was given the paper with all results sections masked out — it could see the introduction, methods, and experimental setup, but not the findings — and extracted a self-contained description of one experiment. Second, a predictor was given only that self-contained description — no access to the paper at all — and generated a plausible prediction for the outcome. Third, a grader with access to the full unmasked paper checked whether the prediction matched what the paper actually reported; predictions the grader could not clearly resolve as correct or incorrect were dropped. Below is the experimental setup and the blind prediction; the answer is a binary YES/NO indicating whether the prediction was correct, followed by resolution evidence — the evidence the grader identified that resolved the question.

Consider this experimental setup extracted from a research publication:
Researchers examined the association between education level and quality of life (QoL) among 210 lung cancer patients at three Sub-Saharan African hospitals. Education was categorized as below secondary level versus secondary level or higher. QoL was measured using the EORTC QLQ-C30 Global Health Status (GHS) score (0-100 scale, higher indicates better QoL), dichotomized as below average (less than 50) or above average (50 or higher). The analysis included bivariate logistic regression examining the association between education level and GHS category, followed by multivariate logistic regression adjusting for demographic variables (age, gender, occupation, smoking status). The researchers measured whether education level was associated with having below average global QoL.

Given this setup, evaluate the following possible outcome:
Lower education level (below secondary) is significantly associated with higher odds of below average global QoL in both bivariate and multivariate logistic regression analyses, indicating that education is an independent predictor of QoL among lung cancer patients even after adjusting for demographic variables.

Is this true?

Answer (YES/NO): NO